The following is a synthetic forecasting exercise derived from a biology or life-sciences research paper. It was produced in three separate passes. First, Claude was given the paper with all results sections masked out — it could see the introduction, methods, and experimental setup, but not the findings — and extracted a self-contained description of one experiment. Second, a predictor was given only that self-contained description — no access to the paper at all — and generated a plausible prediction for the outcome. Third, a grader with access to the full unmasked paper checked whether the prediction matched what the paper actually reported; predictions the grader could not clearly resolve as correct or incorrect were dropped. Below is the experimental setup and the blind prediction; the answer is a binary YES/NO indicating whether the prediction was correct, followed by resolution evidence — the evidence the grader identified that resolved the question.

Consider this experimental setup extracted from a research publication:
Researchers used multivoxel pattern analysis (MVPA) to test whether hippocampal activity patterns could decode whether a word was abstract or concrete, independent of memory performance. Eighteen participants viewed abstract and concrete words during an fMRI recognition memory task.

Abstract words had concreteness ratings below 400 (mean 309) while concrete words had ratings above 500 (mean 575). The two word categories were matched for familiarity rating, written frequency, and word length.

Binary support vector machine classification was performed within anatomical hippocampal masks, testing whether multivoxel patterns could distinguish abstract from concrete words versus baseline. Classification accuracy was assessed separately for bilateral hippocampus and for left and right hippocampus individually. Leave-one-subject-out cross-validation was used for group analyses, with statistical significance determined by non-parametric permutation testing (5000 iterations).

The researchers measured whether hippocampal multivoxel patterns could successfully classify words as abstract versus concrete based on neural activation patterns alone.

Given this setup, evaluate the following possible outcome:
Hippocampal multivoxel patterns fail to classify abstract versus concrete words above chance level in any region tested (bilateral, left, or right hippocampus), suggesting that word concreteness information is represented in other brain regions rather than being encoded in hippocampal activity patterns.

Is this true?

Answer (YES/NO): NO